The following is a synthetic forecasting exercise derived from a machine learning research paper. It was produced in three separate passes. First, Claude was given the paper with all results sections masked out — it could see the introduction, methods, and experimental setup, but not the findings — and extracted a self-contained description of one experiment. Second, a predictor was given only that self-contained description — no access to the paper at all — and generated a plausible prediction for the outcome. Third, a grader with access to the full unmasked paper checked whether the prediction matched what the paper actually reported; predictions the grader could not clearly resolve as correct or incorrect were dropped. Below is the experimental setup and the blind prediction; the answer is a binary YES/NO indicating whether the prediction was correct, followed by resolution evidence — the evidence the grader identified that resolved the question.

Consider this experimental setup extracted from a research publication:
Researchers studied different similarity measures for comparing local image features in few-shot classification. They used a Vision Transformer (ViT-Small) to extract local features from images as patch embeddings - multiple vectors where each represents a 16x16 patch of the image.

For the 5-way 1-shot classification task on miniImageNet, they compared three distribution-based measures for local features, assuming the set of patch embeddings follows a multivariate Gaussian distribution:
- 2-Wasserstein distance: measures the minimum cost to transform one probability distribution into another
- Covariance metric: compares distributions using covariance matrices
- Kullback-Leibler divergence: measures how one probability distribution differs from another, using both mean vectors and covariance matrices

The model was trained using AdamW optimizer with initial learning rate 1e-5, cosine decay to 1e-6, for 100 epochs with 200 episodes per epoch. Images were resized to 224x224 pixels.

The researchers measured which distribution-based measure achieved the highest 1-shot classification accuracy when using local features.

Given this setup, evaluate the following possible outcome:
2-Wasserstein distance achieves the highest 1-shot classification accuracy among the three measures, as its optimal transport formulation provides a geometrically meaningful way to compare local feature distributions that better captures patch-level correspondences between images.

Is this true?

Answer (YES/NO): NO